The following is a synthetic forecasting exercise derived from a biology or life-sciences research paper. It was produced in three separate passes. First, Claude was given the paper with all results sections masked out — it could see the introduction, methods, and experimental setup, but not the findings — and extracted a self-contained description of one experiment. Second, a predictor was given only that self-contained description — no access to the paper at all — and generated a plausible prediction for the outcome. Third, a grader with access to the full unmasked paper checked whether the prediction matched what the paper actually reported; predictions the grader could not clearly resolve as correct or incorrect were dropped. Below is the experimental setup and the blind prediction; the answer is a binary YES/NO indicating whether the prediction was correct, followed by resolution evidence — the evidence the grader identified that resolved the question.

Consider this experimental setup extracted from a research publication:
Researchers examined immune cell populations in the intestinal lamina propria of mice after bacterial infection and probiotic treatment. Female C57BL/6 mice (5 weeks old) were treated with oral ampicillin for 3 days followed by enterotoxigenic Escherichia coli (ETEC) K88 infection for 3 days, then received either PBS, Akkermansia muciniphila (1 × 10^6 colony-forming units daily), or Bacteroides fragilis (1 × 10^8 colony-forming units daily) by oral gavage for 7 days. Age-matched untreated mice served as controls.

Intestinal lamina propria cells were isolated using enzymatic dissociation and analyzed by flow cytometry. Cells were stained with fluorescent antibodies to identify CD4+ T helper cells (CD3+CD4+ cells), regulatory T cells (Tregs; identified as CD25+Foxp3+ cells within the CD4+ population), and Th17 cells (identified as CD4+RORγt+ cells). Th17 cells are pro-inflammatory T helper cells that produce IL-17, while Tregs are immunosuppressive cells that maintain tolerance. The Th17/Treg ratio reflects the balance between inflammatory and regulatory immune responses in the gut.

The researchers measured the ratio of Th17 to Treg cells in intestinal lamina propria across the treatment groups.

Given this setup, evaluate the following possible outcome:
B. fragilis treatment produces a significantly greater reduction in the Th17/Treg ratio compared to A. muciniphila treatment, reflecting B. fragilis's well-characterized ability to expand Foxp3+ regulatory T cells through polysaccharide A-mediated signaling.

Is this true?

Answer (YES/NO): NO